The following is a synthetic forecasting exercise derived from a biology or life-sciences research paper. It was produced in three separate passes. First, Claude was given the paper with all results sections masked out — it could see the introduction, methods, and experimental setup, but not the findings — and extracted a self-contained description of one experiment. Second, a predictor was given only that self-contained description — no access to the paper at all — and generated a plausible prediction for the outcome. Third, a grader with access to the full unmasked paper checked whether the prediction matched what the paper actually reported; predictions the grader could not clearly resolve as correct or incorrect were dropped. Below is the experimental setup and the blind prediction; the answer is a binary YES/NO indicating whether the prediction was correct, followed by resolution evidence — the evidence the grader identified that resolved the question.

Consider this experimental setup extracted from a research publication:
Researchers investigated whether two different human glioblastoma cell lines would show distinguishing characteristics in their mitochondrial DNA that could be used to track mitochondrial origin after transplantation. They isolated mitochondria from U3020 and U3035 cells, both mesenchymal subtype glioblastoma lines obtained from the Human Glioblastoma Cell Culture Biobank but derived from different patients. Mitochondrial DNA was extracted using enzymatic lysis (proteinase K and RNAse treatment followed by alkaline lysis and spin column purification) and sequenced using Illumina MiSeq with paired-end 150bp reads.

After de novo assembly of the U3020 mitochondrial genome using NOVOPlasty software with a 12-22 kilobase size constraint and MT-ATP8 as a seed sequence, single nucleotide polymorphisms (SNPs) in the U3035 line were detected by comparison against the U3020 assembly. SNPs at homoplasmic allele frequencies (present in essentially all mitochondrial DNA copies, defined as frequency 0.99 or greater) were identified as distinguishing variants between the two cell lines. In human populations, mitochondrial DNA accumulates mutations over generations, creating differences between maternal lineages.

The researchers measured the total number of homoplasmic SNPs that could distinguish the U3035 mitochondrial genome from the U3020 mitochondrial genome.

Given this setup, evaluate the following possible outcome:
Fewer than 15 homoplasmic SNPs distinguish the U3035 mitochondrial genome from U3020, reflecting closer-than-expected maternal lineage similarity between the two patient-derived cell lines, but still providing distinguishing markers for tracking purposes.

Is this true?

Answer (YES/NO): NO